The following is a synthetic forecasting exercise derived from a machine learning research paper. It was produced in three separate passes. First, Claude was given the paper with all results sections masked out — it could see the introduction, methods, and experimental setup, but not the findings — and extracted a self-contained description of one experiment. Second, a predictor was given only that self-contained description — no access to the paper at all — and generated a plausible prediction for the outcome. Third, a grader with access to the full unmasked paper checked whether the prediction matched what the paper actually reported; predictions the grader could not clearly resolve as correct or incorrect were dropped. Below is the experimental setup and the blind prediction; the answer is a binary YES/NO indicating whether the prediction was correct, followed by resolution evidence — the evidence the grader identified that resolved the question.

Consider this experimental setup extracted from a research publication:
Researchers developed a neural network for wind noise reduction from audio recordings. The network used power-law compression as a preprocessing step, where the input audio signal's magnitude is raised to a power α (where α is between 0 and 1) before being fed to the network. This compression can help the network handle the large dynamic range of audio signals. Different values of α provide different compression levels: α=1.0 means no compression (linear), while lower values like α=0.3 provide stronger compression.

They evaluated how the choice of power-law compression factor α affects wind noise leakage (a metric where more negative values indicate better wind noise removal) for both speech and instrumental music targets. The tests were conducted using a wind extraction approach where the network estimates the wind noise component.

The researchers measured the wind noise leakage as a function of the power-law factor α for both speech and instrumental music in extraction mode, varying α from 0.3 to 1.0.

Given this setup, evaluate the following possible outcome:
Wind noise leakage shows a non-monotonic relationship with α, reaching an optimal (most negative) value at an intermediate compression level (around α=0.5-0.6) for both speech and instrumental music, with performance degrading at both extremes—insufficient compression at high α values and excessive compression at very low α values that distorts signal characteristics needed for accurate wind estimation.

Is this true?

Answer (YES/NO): NO